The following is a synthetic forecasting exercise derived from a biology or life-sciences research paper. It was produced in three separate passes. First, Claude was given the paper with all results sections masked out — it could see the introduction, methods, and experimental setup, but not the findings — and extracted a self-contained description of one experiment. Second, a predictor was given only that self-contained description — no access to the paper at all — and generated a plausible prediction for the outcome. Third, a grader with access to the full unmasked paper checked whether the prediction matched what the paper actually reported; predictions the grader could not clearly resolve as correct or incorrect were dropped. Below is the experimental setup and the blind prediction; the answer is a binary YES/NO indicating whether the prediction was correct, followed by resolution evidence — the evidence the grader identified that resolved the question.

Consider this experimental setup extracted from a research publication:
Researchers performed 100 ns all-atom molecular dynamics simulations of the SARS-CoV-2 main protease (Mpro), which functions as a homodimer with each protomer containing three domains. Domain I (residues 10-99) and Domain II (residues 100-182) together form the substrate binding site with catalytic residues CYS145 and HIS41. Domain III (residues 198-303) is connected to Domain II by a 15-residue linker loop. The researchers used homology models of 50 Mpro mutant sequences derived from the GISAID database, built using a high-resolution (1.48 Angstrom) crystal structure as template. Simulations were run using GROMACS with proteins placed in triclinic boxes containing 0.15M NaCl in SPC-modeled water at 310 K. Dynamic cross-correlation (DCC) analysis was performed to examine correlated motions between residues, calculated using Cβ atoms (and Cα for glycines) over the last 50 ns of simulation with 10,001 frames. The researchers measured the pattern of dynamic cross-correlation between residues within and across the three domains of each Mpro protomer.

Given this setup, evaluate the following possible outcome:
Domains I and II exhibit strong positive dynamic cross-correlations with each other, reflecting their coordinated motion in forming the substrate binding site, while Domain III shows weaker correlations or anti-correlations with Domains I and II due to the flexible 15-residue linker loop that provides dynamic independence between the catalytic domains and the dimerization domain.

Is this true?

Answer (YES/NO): YES